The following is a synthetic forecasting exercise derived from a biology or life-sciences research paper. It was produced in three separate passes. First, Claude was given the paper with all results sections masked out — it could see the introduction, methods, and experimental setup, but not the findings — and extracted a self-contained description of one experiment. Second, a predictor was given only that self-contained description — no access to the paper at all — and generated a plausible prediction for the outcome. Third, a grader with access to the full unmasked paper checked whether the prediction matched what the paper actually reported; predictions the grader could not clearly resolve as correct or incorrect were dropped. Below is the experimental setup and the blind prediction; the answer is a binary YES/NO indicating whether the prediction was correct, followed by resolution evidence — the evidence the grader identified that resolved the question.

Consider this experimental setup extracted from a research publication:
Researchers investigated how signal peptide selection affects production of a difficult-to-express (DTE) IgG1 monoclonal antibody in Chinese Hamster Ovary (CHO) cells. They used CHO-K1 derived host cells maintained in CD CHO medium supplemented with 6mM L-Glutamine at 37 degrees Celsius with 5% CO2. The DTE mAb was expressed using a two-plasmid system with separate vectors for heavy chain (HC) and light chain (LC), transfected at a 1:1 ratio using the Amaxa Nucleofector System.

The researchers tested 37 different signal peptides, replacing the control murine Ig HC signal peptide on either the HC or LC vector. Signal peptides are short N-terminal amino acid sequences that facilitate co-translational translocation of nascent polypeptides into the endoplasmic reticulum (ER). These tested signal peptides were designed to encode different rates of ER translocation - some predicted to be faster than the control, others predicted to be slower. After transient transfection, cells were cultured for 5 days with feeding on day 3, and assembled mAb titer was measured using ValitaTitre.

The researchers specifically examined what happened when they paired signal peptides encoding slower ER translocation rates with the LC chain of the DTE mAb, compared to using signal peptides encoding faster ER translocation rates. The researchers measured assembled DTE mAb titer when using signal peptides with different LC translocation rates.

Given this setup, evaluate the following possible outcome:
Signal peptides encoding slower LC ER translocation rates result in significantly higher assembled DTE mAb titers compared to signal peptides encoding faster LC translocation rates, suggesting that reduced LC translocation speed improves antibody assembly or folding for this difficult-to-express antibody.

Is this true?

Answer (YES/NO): YES